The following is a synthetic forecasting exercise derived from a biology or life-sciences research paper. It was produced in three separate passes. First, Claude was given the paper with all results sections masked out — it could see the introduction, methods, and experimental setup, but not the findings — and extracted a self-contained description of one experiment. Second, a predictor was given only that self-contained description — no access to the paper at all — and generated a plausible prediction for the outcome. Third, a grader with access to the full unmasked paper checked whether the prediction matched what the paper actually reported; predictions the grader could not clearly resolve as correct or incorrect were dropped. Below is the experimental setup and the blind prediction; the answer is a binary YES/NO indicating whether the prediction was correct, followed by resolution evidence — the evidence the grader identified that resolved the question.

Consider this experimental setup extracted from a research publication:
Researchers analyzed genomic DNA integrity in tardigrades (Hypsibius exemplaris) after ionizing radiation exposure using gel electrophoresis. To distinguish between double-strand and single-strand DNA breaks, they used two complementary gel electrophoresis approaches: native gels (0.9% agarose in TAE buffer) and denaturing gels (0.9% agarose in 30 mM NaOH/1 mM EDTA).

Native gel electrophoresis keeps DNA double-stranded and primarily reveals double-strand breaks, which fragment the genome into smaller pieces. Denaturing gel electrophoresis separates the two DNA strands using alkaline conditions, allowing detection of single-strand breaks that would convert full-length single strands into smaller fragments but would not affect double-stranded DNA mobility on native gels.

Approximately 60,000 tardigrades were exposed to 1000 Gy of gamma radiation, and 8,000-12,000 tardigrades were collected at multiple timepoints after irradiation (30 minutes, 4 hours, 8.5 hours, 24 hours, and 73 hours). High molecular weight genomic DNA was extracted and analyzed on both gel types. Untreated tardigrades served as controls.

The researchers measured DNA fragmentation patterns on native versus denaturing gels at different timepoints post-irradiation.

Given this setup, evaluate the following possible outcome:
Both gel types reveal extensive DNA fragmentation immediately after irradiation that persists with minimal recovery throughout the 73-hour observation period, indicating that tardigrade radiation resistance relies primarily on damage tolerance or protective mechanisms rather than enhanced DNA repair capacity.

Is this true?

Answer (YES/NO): NO